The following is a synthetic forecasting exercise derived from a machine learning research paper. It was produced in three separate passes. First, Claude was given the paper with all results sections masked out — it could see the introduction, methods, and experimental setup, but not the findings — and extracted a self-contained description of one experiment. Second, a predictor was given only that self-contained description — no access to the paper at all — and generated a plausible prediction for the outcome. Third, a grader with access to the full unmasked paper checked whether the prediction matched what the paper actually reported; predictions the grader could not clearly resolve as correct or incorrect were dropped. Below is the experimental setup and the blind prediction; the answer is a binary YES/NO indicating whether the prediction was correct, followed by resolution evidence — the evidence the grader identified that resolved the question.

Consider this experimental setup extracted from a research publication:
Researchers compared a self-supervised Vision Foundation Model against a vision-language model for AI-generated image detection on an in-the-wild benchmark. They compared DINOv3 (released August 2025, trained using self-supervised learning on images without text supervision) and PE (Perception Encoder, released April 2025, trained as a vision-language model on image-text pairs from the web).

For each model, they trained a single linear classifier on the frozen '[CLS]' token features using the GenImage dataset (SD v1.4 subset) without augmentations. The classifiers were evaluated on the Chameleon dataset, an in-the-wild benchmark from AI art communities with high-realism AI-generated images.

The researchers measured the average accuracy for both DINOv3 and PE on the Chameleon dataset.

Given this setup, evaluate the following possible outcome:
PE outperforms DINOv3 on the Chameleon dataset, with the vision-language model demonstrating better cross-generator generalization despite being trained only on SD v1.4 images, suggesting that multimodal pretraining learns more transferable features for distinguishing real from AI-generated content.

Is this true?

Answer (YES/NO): YES